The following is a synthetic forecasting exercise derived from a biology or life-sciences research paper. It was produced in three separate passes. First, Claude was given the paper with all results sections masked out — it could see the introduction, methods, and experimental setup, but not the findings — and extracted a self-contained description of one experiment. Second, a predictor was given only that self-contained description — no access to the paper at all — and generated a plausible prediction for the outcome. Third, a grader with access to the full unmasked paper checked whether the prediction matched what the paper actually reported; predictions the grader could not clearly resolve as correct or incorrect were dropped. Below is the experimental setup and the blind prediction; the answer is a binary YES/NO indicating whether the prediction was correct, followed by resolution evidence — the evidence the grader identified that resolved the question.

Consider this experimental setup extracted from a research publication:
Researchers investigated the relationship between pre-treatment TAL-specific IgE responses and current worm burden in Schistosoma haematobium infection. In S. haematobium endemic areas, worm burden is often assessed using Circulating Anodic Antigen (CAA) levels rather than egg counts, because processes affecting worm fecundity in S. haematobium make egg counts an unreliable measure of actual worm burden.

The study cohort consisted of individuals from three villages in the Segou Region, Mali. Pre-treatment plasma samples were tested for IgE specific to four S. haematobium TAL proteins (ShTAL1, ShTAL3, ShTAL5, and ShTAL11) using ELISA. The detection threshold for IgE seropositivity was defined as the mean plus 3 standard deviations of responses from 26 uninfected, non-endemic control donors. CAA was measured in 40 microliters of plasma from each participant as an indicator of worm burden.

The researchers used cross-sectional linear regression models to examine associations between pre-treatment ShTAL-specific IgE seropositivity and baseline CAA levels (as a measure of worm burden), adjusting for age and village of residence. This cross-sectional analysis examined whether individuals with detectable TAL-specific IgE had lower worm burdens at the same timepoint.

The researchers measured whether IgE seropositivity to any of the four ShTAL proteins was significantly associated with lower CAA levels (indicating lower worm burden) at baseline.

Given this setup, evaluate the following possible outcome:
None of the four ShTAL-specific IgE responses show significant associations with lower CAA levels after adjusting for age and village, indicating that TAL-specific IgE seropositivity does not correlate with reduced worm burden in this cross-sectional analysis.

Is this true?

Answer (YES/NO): NO